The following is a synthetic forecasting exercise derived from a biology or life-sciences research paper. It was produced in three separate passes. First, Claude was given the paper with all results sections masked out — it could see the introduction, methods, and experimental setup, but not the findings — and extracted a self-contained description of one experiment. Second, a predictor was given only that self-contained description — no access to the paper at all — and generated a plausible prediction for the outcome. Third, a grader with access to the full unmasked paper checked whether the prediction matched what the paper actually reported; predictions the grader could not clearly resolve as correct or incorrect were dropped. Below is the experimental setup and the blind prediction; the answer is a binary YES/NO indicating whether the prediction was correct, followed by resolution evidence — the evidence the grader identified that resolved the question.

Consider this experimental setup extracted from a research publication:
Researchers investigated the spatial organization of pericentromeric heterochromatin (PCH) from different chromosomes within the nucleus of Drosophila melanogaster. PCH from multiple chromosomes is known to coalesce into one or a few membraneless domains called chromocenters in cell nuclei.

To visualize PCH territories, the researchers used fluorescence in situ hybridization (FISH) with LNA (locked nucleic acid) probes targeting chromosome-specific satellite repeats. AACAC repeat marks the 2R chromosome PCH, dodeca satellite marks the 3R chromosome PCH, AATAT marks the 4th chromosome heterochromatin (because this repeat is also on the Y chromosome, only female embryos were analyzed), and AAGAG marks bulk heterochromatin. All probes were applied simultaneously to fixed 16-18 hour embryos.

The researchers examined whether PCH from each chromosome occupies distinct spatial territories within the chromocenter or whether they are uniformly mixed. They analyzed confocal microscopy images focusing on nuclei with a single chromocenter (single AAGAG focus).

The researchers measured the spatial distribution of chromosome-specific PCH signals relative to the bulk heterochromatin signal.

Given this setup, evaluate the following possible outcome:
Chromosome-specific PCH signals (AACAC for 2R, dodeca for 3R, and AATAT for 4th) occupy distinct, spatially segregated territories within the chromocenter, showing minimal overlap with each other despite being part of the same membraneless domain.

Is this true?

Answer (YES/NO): NO